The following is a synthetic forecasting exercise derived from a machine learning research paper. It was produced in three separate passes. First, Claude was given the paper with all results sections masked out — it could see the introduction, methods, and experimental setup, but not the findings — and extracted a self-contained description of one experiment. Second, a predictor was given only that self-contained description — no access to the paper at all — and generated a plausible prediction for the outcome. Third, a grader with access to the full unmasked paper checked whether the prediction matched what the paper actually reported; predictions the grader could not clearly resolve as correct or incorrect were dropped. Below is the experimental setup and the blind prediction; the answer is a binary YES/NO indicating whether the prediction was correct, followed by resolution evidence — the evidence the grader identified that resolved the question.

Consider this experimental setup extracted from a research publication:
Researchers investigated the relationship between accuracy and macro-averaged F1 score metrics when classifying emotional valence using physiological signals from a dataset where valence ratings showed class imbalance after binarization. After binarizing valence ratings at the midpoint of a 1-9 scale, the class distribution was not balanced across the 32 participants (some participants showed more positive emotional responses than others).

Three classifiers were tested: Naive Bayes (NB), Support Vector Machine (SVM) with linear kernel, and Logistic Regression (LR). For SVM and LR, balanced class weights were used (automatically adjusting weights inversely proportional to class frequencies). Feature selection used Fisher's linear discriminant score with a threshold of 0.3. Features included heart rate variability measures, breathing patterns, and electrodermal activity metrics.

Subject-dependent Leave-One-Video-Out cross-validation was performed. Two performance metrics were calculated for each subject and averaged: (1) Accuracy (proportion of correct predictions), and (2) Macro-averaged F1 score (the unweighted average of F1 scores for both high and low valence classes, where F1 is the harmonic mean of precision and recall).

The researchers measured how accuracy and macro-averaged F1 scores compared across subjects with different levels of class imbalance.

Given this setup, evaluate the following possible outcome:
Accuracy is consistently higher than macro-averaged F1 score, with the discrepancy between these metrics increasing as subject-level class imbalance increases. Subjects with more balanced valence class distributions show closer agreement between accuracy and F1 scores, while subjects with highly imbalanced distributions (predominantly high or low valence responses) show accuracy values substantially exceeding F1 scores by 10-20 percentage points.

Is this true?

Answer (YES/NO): NO